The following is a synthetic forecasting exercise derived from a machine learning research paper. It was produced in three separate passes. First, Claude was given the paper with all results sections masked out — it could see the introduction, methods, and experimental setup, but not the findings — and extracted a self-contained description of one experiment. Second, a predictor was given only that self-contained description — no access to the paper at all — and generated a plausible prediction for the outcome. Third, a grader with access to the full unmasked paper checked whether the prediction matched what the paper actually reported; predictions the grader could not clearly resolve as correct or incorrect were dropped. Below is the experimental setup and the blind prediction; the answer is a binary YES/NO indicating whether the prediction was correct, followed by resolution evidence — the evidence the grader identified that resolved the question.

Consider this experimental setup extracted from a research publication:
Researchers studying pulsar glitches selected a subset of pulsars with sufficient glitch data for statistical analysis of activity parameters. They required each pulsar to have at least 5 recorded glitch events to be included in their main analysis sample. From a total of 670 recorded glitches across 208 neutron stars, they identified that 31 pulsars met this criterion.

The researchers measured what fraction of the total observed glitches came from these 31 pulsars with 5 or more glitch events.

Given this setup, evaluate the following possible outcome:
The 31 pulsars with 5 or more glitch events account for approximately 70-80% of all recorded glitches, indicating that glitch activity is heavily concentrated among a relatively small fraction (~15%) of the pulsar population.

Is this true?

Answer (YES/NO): NO